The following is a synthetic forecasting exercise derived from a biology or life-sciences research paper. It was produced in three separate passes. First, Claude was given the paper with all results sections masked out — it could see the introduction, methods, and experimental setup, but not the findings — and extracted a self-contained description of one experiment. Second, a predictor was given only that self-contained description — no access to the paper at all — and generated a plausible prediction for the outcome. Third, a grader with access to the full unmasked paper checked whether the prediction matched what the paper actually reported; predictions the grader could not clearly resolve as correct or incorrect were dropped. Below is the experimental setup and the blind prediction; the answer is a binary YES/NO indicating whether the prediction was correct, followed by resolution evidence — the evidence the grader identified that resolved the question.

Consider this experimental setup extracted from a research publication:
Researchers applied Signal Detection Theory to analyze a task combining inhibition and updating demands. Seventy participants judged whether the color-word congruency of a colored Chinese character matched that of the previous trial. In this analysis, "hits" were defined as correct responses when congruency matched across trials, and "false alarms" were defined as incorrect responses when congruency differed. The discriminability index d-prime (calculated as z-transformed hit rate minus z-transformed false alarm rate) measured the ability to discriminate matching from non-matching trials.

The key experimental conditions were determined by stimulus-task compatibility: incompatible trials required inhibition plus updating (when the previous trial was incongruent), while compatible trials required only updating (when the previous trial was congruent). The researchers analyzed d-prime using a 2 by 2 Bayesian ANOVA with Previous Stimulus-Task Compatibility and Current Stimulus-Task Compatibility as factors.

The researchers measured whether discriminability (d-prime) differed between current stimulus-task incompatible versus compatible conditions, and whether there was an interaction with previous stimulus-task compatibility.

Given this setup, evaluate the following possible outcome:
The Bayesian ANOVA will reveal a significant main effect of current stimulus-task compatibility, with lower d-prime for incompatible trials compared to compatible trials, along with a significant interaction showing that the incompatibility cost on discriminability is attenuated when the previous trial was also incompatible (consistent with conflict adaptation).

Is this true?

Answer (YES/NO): NO